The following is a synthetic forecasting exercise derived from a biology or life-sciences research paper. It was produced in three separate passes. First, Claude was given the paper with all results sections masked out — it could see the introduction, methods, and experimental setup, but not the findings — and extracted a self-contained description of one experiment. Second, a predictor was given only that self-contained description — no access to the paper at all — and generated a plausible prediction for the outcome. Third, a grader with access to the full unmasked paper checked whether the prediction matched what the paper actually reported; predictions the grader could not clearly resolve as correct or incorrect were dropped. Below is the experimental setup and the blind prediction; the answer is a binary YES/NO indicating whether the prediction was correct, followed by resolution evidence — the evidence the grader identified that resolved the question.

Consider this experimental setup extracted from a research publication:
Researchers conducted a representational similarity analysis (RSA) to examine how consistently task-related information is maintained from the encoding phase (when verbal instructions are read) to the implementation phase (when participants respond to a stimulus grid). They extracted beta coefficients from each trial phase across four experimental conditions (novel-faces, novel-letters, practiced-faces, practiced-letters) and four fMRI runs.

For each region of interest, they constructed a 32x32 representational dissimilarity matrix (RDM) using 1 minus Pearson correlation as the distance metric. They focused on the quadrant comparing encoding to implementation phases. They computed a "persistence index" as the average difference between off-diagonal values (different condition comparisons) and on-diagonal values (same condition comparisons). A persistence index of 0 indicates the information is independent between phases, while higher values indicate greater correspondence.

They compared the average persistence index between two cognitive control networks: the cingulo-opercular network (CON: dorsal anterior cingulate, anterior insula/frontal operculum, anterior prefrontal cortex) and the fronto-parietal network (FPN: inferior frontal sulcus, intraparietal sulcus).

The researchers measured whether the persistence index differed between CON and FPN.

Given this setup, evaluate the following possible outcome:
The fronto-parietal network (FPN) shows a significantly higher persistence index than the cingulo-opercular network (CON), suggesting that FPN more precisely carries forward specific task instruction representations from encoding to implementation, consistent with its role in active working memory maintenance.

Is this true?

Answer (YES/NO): NO